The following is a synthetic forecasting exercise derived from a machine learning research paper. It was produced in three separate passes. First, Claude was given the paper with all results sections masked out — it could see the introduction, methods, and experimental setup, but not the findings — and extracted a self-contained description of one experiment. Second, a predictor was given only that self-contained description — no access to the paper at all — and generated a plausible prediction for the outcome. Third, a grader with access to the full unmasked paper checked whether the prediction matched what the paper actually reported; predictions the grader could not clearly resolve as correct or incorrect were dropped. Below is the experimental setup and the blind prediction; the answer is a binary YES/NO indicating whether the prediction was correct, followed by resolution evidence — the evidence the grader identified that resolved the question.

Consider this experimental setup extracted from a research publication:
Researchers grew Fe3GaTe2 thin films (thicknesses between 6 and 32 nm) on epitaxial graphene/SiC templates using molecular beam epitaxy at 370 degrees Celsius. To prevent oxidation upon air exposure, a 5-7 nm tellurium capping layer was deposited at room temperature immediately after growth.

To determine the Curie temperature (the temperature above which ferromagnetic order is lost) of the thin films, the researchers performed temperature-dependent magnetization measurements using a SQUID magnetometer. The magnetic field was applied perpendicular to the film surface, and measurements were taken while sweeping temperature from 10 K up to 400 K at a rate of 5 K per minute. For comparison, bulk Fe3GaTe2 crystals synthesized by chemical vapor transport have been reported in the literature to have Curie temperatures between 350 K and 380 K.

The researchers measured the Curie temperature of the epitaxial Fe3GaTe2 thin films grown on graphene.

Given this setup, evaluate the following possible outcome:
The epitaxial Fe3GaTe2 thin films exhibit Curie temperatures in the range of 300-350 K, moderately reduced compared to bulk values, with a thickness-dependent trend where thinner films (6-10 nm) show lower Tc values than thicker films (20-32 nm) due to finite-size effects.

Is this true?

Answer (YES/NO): NO